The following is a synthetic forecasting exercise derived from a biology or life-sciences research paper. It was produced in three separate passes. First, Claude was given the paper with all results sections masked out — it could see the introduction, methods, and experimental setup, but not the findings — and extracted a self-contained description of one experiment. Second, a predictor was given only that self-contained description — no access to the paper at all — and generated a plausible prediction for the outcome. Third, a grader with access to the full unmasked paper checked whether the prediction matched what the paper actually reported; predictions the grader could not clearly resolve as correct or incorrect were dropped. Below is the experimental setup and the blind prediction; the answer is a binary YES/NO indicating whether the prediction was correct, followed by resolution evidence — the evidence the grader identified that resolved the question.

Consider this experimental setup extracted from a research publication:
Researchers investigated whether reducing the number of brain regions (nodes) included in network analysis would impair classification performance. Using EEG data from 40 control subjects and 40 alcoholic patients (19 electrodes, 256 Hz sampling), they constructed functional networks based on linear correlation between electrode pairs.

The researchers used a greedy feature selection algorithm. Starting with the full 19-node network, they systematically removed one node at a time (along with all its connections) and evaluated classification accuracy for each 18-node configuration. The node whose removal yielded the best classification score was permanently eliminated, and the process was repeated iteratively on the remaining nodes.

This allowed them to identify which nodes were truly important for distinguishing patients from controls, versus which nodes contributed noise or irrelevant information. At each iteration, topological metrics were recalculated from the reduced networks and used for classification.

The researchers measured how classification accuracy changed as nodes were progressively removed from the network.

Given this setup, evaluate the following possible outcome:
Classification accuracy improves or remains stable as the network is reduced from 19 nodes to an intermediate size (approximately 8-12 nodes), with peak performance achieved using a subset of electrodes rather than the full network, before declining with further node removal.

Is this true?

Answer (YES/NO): YES